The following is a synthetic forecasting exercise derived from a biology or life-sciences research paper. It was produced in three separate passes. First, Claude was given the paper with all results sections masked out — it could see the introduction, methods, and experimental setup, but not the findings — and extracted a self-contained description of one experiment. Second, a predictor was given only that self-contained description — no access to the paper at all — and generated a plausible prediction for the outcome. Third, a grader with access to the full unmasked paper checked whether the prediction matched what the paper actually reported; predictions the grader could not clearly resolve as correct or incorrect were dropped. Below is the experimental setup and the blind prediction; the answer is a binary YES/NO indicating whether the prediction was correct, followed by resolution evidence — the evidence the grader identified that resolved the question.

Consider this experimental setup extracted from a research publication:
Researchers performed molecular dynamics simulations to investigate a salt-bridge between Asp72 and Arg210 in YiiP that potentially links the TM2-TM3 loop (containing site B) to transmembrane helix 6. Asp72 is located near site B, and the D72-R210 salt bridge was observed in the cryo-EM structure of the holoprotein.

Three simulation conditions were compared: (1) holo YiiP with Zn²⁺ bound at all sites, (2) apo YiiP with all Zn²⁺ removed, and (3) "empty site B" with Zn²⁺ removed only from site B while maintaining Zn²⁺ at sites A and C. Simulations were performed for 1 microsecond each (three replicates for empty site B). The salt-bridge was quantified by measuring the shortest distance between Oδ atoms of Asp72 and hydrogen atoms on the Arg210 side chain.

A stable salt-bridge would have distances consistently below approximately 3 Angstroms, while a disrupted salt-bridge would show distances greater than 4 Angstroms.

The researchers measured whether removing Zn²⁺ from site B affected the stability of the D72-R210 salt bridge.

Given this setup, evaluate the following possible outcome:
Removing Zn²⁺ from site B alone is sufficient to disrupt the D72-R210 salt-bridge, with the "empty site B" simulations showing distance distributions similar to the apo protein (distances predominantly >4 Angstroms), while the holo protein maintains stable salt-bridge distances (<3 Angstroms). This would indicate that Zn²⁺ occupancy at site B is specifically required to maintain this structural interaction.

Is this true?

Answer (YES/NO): YES